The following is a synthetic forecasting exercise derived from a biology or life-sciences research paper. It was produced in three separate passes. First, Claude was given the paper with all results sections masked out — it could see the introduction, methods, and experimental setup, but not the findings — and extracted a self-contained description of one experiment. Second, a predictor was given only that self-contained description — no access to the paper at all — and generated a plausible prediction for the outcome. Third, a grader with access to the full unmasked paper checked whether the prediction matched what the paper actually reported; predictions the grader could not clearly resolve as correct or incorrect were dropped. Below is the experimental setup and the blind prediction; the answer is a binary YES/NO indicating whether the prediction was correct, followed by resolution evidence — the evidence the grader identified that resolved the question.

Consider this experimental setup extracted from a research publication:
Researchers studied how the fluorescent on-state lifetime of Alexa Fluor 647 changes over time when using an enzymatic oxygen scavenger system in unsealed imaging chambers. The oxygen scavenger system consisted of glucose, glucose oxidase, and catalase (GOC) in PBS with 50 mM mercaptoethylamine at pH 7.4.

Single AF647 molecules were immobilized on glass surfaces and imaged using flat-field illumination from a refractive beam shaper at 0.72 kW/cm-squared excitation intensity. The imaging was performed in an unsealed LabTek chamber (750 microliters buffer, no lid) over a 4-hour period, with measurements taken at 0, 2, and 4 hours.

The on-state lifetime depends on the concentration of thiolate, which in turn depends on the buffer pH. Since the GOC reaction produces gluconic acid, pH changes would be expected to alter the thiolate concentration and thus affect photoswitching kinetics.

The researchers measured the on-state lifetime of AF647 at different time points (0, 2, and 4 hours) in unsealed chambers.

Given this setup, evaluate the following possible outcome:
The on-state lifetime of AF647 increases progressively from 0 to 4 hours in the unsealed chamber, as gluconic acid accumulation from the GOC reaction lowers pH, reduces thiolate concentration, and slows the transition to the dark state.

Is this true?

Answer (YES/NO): YES